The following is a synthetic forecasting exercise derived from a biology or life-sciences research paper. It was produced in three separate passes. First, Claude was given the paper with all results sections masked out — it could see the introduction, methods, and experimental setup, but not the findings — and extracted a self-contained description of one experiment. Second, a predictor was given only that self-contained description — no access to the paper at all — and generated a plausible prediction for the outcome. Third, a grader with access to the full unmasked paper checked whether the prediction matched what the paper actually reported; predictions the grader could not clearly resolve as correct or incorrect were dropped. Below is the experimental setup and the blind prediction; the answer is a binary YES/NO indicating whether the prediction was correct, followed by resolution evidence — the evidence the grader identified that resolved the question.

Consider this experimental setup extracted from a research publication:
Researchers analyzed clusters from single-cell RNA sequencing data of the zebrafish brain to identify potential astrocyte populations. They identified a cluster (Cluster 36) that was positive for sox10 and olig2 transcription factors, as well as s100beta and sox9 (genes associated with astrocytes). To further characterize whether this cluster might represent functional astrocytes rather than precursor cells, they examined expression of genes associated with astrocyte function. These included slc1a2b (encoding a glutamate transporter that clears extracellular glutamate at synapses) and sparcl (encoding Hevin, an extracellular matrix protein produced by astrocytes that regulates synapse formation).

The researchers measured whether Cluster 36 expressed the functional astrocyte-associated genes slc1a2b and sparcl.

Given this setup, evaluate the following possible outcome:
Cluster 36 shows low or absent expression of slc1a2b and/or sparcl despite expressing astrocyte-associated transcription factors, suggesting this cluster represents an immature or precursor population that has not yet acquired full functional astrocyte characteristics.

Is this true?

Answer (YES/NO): NO